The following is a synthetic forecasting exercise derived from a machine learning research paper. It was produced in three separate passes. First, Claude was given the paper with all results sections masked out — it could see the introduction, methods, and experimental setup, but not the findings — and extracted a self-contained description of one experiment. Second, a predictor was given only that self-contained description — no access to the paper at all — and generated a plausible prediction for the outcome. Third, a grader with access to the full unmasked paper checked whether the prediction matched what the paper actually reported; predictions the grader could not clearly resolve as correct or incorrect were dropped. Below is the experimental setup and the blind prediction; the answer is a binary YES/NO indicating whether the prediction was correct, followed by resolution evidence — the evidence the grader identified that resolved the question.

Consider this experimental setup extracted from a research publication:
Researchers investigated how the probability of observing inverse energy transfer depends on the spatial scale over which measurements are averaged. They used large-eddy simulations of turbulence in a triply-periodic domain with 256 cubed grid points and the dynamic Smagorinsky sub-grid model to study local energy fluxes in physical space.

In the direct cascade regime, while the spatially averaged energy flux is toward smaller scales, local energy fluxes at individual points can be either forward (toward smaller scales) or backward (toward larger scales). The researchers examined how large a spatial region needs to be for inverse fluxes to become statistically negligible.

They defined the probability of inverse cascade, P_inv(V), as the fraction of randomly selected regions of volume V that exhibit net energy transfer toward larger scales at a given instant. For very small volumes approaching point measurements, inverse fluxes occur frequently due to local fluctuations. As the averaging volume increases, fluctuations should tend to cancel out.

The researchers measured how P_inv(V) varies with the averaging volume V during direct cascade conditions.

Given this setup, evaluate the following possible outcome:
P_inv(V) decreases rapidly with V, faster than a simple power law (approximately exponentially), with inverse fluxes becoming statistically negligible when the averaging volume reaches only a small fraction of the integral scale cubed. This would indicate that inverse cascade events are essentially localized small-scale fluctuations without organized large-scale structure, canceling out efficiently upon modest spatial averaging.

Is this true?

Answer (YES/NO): YES